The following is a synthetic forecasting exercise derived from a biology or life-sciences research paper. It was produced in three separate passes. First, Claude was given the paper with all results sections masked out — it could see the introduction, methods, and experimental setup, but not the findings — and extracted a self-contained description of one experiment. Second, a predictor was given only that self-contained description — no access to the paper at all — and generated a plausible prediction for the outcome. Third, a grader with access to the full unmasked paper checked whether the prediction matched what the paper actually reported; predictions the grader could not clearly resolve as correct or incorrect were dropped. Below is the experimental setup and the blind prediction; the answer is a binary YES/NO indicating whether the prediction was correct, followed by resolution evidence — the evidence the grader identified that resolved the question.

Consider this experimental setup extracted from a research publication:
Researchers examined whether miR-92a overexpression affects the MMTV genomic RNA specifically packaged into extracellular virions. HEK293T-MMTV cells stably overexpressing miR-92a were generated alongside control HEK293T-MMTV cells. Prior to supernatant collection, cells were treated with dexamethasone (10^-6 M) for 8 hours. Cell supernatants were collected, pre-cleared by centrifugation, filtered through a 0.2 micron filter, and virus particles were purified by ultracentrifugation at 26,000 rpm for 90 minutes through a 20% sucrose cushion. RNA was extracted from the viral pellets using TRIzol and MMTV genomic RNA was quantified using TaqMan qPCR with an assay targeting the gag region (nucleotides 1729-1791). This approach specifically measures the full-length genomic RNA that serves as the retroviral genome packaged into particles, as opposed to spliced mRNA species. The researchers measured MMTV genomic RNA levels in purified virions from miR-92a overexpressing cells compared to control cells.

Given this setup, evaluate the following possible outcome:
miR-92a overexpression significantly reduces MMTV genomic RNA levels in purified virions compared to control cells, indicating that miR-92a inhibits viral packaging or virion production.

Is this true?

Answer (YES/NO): YES